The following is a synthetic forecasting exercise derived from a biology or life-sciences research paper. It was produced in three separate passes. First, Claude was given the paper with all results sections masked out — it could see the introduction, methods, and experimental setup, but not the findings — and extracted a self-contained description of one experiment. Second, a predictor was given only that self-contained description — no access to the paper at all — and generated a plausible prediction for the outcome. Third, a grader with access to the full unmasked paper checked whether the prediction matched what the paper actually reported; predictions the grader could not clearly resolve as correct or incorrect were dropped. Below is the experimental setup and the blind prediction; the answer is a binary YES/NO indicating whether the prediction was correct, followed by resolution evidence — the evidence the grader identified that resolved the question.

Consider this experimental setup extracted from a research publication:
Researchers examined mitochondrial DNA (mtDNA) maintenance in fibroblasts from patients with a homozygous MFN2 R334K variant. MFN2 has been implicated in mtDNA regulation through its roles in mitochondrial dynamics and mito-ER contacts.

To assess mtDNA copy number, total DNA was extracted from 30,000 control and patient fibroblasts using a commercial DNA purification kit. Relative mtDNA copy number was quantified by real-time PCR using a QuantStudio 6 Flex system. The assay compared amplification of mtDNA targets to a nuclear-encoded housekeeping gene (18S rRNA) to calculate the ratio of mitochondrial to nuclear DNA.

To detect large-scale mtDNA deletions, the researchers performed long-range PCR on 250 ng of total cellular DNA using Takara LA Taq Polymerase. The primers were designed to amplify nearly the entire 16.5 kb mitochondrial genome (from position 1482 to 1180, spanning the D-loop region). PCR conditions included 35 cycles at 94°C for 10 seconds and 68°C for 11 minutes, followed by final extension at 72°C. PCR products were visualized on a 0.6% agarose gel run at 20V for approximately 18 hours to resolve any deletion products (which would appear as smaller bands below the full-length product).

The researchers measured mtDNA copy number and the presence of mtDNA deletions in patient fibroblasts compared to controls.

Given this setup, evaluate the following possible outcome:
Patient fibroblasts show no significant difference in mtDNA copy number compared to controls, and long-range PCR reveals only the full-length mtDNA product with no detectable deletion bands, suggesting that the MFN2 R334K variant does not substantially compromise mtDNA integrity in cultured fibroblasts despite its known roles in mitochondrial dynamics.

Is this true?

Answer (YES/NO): NO